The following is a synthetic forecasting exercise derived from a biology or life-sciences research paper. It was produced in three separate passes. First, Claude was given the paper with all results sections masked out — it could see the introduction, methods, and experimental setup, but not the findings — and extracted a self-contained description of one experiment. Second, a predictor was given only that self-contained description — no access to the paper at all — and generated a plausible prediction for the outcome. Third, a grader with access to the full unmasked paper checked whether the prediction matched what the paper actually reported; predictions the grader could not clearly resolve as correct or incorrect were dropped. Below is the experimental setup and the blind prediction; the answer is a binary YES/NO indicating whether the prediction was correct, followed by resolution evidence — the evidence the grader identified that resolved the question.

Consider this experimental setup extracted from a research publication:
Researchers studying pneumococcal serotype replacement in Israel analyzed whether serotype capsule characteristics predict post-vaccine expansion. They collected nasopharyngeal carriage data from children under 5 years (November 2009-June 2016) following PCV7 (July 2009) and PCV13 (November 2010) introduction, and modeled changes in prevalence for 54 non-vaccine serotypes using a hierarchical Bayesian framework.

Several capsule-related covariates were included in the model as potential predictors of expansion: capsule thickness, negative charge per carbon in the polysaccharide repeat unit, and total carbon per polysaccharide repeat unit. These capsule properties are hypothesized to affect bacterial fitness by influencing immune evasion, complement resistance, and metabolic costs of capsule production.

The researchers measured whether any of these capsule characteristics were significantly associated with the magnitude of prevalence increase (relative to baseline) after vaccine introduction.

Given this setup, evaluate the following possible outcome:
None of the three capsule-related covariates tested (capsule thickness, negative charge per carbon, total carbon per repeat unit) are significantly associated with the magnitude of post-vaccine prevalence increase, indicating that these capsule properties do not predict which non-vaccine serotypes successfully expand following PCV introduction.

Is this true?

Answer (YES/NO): YES